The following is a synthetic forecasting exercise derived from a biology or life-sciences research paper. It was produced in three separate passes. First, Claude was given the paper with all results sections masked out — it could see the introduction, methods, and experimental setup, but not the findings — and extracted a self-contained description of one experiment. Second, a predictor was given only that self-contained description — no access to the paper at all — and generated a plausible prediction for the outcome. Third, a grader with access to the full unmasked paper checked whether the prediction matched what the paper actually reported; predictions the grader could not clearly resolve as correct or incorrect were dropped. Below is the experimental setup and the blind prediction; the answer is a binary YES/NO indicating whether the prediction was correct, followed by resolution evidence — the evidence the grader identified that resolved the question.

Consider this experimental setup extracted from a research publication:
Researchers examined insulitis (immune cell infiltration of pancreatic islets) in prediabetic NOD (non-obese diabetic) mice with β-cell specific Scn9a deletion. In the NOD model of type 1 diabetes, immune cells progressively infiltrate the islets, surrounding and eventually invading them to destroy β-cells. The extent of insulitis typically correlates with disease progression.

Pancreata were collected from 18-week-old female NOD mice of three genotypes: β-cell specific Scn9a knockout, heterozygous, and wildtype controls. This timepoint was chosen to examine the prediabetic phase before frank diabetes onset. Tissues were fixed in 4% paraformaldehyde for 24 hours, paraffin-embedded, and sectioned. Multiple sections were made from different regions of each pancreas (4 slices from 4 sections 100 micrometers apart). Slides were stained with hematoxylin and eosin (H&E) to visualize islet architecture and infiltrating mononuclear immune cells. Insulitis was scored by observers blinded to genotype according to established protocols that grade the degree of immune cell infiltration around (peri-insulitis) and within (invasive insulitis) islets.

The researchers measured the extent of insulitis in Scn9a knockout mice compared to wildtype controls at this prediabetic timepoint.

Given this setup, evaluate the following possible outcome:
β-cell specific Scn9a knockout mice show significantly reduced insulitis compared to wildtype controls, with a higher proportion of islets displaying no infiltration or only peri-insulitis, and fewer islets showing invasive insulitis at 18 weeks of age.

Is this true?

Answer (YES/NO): NO